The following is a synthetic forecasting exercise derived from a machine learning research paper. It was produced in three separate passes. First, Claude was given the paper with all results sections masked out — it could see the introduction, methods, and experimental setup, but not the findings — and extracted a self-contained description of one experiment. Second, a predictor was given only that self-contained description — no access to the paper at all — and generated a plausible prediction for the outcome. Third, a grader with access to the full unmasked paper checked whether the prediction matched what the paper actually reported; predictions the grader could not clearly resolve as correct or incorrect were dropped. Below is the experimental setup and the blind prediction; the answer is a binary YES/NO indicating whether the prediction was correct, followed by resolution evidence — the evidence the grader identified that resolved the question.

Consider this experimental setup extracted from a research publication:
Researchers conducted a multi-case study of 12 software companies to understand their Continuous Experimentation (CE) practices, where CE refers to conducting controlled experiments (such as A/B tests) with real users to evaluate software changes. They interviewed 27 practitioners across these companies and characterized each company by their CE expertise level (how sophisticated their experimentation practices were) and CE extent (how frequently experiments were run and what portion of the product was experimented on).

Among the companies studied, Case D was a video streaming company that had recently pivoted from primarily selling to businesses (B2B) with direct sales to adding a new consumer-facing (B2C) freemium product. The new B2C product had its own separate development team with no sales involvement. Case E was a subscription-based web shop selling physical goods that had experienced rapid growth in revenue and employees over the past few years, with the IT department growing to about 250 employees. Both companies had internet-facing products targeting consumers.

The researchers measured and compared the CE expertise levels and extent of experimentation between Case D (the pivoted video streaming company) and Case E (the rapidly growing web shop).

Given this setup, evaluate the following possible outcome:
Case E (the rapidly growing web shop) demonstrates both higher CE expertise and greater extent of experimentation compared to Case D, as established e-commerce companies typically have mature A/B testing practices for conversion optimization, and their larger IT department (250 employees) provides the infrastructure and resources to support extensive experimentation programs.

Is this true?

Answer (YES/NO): NO